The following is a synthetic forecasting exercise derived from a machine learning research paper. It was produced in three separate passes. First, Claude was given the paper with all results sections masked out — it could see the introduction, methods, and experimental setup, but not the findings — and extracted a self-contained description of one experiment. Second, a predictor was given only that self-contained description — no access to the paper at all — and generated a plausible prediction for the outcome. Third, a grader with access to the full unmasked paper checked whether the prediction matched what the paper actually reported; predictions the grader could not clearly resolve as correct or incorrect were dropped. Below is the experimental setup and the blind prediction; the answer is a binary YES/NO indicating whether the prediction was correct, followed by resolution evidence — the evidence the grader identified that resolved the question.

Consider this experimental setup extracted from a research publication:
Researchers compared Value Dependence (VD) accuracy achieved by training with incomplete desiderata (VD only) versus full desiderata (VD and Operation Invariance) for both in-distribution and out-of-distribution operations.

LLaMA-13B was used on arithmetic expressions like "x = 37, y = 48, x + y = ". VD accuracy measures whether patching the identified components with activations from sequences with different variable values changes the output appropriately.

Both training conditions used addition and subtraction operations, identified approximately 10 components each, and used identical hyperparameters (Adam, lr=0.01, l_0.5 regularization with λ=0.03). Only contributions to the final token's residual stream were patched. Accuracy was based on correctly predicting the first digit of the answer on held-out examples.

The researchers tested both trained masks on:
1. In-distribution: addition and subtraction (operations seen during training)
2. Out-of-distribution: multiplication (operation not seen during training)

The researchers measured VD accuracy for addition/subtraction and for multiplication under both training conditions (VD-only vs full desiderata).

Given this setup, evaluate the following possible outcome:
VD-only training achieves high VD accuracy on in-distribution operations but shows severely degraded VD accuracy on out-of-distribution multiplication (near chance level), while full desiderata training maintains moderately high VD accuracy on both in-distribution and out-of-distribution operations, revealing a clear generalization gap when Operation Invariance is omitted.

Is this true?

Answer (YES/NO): NO